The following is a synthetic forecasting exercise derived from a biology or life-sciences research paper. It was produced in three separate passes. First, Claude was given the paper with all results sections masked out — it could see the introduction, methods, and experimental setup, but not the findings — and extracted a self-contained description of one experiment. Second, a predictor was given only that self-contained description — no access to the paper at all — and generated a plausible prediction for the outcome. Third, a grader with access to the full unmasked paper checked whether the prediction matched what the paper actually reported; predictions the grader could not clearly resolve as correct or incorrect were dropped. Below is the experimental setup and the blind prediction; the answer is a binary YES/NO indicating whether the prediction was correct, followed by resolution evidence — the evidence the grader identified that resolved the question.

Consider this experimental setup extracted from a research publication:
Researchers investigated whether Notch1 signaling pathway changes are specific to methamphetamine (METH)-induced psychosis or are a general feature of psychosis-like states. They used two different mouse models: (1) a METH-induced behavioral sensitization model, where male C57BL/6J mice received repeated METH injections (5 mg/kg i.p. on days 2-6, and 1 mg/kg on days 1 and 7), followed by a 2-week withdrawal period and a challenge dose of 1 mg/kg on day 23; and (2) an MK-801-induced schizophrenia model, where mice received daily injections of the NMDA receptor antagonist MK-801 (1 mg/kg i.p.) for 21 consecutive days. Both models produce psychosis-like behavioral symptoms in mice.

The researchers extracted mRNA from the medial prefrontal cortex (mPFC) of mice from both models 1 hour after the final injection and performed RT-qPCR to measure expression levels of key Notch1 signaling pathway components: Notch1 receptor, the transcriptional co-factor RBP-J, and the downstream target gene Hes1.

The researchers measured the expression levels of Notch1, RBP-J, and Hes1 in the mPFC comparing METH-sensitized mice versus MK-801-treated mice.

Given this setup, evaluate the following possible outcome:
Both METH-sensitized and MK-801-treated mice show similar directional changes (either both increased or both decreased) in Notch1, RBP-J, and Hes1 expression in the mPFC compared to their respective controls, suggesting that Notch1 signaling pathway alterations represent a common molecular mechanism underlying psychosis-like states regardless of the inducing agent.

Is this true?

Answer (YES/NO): NO